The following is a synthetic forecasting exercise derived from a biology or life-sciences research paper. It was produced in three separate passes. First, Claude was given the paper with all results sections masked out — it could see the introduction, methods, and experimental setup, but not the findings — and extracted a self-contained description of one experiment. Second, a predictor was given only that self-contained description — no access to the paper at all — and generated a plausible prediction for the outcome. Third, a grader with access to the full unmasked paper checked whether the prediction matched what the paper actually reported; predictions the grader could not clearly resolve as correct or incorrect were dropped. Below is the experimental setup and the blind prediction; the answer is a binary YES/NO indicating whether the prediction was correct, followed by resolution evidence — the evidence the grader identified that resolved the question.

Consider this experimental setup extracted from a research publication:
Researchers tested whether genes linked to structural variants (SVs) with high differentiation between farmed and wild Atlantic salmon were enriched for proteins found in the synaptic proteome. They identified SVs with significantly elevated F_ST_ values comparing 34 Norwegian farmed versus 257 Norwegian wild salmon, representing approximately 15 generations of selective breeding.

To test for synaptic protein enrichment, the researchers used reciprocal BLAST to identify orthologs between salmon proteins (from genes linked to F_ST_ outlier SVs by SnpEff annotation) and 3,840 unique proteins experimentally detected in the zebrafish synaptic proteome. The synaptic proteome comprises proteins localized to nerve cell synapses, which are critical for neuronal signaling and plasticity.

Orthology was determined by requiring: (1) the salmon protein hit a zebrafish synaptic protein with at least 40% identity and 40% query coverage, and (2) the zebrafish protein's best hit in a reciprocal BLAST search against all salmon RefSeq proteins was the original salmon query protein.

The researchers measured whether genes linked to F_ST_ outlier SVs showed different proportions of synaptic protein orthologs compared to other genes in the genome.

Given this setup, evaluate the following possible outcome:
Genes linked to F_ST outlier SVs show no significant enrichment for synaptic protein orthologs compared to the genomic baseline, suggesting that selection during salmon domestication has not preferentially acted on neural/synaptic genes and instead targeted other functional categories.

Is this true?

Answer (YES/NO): NO